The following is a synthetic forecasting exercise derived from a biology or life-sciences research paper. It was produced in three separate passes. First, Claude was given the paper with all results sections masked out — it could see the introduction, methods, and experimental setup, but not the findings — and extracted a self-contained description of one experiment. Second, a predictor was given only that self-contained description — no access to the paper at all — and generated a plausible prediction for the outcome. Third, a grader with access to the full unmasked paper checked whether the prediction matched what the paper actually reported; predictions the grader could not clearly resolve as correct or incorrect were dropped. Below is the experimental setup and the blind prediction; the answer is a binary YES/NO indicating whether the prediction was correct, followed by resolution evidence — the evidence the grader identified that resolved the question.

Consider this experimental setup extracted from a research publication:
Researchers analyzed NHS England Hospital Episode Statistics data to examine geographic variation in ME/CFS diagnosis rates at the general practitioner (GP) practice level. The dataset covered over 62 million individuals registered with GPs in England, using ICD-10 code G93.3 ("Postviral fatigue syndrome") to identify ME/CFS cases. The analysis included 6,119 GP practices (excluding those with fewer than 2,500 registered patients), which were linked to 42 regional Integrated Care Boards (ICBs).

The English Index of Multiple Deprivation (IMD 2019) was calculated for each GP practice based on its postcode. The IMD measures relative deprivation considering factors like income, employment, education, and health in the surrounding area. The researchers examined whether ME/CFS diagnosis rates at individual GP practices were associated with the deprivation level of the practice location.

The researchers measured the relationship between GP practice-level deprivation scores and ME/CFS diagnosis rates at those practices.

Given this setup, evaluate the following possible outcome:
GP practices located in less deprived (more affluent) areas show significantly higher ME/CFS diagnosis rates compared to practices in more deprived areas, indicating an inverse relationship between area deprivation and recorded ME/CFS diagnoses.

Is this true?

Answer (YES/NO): YES